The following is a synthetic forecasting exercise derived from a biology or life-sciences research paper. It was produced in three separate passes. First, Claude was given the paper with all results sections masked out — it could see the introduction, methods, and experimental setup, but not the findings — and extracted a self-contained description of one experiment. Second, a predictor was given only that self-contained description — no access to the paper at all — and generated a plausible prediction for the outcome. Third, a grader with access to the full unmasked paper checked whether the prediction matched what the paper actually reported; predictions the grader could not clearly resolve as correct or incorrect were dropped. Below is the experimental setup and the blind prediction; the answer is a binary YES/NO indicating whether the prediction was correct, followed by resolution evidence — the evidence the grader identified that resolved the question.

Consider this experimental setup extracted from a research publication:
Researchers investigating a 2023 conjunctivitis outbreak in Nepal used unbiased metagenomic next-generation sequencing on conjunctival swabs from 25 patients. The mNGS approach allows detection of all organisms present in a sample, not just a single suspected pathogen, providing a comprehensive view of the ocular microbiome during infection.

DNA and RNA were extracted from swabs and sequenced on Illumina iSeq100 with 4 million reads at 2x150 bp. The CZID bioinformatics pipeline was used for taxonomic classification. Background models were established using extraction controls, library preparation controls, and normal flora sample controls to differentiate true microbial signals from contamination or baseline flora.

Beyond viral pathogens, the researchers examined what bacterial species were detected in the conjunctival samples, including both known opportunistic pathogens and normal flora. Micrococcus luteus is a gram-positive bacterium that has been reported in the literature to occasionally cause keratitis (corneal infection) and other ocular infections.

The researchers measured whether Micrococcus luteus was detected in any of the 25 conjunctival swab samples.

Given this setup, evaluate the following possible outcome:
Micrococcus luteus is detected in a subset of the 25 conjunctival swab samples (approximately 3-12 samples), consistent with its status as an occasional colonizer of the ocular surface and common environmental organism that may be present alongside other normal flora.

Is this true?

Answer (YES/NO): NO